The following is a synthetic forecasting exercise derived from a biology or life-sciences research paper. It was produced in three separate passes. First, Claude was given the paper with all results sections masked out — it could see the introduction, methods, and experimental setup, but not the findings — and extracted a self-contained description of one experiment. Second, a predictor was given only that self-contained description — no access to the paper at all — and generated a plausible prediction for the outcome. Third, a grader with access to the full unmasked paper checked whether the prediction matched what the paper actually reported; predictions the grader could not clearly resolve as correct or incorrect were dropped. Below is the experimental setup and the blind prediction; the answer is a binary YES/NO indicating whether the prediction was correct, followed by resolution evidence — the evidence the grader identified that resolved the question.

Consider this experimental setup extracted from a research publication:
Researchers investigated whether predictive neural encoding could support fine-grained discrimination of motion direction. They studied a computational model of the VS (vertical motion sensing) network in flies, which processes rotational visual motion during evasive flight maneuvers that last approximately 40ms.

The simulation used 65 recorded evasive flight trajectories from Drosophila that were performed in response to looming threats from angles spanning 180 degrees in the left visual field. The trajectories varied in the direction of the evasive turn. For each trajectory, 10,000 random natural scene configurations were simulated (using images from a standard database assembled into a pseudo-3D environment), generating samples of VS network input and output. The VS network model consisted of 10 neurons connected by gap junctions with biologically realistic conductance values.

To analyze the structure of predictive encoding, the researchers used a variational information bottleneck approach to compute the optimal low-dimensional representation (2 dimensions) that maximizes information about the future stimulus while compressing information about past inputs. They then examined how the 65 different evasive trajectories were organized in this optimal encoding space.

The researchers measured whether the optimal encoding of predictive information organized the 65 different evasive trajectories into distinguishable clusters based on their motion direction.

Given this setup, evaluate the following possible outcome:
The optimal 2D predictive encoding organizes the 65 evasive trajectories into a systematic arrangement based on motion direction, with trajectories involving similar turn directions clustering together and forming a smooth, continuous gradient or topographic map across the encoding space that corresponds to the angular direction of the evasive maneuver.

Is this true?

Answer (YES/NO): NO